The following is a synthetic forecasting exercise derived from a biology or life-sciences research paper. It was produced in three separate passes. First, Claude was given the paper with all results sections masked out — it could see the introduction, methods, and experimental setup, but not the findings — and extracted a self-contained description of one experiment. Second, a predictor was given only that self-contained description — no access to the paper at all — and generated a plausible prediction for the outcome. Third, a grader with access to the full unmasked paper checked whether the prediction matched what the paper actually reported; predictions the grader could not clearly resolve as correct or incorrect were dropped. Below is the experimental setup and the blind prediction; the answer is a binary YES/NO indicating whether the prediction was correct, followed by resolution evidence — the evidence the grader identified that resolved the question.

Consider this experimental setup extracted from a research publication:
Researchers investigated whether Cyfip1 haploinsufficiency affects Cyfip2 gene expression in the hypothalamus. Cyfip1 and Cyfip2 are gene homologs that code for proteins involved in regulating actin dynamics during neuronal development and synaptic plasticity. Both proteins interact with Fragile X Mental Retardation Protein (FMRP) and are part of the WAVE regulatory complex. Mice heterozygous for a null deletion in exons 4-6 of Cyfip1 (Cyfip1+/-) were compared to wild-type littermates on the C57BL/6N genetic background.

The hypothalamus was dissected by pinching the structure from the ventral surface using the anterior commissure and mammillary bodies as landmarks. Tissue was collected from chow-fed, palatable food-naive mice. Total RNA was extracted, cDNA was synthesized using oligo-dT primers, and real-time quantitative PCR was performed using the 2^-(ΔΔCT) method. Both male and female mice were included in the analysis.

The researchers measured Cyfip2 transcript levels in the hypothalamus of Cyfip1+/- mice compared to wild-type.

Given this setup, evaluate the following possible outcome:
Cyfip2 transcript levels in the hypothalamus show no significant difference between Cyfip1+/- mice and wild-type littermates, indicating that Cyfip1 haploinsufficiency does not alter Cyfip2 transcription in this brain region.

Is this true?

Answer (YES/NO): YES